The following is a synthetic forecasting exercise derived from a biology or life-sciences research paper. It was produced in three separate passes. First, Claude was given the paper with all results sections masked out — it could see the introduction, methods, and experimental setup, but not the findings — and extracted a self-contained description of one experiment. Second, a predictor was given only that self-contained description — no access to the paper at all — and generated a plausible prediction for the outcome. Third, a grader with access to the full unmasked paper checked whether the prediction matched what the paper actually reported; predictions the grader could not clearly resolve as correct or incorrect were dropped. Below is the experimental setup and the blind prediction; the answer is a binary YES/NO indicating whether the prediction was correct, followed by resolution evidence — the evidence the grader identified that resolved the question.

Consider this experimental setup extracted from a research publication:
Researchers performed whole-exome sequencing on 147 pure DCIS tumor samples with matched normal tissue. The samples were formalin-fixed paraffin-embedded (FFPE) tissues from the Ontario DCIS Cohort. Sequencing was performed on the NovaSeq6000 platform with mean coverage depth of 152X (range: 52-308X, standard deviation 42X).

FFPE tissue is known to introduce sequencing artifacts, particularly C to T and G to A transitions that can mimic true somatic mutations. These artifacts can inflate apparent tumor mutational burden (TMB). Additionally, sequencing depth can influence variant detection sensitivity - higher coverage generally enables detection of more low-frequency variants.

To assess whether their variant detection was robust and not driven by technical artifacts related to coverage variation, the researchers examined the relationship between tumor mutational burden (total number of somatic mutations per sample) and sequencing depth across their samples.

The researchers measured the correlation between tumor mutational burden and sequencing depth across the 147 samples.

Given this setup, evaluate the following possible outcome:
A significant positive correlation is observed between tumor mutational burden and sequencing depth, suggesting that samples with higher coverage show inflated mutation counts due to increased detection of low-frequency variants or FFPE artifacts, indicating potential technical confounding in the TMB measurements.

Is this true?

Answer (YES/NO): NO